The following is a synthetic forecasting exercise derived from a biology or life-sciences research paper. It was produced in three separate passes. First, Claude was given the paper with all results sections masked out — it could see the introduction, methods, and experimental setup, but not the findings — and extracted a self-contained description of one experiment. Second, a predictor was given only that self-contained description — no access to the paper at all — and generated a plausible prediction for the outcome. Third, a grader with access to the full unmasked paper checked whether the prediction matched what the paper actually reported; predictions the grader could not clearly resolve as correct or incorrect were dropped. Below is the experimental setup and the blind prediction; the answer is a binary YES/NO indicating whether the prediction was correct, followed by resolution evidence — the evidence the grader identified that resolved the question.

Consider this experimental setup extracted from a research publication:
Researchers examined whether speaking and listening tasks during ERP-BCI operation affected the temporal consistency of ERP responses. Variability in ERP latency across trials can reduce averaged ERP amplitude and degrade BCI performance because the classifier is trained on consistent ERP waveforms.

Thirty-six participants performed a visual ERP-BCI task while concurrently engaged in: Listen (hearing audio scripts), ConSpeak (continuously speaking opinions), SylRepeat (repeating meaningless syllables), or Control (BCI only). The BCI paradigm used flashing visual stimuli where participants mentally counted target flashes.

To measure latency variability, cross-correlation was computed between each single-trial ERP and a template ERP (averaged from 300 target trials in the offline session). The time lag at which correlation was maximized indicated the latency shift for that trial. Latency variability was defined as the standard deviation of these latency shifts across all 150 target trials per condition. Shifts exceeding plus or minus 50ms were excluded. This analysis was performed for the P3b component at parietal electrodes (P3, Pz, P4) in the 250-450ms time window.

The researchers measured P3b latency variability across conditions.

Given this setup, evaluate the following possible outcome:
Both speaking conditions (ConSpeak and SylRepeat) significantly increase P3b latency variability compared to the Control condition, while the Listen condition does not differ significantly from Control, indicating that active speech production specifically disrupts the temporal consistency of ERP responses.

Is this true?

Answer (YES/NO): NO